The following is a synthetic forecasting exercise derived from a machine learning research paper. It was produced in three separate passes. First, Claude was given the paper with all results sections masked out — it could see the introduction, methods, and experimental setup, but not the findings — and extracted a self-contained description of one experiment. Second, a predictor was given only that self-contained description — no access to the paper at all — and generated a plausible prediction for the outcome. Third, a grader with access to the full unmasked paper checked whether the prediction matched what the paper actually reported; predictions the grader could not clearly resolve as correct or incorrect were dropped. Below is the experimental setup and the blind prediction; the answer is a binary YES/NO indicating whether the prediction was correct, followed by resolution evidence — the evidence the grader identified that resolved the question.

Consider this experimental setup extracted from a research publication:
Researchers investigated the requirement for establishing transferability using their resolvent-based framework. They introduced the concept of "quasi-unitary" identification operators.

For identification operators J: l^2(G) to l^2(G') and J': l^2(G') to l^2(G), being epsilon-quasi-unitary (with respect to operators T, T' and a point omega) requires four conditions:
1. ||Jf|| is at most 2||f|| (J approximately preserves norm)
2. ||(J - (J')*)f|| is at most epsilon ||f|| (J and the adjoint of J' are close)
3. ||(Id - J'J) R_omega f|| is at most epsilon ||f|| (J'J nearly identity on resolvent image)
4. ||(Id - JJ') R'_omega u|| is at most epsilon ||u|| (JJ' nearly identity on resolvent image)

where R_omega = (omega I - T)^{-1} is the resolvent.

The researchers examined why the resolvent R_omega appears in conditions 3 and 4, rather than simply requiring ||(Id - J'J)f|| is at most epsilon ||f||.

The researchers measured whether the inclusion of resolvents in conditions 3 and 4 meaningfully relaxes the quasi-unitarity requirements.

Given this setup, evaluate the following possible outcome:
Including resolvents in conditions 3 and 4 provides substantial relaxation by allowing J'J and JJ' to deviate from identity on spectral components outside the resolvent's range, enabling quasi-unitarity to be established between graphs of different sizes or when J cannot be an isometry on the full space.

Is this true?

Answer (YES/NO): YES